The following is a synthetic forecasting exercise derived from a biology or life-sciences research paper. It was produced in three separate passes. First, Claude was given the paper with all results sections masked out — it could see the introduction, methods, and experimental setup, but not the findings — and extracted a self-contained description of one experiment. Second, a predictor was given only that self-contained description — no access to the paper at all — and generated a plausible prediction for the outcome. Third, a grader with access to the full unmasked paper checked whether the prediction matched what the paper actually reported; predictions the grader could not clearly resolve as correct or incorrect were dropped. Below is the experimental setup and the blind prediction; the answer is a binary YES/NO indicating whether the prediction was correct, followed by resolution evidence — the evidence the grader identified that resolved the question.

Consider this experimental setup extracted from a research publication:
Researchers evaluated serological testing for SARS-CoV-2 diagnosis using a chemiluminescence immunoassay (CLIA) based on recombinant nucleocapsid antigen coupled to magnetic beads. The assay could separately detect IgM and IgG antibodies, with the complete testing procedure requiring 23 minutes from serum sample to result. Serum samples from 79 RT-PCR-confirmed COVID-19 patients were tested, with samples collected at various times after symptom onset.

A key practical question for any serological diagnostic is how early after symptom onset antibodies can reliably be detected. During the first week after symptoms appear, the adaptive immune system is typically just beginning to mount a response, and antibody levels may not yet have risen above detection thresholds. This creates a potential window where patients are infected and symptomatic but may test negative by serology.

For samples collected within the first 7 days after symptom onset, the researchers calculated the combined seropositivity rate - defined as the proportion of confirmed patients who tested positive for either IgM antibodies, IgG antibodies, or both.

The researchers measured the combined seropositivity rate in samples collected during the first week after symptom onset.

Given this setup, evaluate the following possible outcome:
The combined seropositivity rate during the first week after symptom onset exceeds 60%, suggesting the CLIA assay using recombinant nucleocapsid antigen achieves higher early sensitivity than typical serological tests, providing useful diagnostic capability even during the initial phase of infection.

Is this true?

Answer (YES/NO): YES